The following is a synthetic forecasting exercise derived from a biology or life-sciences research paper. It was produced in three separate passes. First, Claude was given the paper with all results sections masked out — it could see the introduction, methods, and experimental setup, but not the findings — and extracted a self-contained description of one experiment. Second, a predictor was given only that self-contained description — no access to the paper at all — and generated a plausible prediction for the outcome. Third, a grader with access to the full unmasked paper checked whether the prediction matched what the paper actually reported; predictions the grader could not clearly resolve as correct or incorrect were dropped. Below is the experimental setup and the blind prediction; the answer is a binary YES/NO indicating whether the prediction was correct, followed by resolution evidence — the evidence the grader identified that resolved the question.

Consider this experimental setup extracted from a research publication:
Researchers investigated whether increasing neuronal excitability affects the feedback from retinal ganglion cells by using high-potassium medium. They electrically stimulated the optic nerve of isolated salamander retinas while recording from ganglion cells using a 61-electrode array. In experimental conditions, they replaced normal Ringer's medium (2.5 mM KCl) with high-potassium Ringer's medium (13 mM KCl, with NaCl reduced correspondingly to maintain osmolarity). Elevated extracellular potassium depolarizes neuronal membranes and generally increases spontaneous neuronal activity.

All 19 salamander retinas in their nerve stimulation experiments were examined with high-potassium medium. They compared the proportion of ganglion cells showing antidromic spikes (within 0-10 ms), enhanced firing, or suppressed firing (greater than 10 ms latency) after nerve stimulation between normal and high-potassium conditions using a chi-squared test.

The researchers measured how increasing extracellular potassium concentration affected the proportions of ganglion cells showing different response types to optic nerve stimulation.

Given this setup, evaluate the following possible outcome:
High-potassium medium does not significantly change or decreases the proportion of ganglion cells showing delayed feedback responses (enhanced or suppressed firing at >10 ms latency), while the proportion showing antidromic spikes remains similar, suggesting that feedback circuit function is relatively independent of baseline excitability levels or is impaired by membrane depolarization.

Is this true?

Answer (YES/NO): NO